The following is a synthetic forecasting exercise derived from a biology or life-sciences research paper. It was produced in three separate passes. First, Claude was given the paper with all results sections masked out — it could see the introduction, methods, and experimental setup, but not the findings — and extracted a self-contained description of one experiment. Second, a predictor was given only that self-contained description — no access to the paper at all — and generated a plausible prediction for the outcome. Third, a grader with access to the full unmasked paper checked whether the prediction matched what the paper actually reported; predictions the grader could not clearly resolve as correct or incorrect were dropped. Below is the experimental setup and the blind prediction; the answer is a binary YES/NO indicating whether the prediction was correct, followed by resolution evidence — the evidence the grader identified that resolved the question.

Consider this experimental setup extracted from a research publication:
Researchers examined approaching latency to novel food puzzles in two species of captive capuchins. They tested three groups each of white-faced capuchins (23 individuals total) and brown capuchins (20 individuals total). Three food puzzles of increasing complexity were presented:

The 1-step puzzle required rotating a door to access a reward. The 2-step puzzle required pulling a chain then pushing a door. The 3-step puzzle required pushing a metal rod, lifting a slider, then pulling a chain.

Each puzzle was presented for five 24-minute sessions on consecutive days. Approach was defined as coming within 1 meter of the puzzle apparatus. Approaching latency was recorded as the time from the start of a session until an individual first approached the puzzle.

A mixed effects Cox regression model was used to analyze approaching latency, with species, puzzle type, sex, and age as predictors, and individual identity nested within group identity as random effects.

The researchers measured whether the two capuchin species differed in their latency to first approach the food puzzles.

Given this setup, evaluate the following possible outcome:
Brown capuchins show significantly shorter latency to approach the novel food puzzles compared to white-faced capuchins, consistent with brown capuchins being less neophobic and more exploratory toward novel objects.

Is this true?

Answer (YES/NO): NO